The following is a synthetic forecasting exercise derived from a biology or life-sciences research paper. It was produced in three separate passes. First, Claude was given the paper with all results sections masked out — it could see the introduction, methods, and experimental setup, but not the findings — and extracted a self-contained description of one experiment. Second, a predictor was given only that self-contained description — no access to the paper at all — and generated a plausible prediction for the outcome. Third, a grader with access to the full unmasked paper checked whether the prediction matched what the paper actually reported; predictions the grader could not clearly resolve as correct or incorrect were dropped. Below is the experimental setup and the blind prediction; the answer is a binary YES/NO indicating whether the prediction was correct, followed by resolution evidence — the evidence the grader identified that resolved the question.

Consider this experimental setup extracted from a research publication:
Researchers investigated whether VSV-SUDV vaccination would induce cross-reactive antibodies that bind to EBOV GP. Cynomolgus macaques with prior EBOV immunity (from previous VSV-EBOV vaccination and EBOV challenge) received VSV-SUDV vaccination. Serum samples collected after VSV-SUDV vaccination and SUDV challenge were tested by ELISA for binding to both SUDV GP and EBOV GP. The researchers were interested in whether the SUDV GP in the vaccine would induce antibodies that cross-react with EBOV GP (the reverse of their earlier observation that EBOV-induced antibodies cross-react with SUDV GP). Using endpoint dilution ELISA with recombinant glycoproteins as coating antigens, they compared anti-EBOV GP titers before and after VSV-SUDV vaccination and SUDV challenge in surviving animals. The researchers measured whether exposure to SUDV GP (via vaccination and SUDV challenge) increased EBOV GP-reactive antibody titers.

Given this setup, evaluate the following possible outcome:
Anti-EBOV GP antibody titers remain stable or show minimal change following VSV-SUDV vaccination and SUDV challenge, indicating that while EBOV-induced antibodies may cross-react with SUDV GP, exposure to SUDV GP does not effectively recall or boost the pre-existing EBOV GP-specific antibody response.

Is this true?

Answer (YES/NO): NO